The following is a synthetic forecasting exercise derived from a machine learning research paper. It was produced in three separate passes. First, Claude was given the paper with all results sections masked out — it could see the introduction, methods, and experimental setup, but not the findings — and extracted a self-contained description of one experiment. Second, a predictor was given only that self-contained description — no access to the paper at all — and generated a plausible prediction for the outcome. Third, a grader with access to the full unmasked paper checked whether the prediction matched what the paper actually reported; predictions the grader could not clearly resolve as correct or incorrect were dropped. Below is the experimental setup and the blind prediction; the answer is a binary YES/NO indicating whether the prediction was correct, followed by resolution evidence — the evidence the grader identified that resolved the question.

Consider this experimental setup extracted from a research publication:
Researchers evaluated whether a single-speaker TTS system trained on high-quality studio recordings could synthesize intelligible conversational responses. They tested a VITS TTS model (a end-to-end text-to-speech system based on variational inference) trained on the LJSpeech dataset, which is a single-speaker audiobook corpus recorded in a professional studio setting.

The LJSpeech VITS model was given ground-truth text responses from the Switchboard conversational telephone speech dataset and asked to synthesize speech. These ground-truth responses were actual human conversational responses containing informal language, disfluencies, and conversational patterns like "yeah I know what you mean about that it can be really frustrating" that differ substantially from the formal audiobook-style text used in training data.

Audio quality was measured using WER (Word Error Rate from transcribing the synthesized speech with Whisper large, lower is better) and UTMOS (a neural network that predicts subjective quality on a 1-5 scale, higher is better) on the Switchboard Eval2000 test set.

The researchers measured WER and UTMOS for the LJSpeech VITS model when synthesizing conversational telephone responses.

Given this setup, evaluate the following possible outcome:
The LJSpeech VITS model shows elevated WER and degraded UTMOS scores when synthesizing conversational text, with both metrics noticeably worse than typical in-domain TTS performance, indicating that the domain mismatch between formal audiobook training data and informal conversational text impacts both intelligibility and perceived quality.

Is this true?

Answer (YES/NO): NO